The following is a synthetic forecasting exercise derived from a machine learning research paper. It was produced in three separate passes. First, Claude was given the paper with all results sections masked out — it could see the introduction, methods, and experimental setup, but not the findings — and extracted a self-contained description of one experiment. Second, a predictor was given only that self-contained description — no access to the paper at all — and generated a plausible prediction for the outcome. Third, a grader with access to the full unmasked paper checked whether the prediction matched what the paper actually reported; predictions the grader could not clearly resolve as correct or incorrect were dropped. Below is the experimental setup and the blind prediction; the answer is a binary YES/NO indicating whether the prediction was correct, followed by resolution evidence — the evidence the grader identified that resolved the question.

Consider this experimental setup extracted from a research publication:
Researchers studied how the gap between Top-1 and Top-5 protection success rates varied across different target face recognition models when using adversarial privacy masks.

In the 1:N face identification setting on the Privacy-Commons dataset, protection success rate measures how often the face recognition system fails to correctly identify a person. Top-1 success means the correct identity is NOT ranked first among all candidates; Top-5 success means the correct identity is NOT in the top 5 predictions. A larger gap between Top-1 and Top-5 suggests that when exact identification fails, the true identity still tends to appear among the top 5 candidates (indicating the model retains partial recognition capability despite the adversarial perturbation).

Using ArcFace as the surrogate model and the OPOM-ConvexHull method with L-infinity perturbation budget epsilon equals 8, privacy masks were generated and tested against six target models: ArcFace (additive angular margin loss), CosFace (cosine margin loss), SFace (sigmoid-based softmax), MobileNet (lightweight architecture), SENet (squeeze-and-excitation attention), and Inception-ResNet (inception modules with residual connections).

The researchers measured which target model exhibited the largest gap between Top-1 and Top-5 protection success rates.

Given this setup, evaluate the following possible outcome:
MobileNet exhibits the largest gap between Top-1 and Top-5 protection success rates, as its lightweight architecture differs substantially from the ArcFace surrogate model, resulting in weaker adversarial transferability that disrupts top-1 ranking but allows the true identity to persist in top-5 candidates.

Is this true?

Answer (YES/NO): YES